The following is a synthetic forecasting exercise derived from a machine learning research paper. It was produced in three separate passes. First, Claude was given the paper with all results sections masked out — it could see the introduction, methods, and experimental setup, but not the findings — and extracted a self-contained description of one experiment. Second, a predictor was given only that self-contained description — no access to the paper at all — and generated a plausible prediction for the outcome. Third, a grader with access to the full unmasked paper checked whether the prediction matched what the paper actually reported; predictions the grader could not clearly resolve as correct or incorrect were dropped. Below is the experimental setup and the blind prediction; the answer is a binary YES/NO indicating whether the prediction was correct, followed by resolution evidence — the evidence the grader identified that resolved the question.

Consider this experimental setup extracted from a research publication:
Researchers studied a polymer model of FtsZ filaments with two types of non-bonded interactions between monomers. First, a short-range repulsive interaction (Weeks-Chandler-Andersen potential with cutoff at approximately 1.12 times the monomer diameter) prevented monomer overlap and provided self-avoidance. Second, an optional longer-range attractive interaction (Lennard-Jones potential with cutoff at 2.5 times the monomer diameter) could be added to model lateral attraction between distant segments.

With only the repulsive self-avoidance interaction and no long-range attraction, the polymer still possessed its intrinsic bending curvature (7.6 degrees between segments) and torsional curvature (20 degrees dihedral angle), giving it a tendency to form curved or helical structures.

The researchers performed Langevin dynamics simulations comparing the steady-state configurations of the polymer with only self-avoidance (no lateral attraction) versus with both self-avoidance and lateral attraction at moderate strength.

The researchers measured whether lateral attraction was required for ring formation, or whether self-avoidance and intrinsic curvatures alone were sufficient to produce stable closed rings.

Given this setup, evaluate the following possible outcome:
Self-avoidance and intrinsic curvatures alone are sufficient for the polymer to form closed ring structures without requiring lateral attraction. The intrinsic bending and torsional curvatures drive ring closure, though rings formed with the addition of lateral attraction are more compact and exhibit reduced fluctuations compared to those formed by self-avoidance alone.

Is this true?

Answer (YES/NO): NO